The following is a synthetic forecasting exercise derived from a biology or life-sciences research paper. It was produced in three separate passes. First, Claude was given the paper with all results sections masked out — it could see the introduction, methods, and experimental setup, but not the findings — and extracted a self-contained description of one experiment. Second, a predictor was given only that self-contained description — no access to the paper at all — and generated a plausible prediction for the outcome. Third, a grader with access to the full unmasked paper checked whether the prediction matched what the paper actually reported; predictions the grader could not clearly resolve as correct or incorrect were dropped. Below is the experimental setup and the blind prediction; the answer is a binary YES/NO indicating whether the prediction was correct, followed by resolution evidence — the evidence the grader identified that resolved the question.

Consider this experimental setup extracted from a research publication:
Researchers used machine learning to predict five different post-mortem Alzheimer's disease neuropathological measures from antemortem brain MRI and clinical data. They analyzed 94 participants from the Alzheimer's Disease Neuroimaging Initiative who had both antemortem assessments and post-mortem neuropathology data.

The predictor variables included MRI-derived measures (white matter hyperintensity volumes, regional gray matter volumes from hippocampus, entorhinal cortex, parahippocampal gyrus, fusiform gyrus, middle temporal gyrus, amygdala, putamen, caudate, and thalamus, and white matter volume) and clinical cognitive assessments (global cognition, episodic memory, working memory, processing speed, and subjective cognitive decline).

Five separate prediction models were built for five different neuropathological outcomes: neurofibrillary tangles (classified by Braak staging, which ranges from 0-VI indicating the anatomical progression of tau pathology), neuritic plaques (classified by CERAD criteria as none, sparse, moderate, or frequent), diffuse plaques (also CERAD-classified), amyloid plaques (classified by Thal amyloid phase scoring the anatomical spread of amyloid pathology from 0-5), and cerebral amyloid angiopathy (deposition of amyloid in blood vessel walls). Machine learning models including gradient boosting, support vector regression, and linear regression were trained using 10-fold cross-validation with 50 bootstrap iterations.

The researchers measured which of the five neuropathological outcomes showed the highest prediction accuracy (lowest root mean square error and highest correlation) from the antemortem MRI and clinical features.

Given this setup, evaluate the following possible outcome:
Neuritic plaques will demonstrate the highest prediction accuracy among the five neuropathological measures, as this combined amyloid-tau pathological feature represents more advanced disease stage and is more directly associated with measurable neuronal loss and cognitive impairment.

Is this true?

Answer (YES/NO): NO